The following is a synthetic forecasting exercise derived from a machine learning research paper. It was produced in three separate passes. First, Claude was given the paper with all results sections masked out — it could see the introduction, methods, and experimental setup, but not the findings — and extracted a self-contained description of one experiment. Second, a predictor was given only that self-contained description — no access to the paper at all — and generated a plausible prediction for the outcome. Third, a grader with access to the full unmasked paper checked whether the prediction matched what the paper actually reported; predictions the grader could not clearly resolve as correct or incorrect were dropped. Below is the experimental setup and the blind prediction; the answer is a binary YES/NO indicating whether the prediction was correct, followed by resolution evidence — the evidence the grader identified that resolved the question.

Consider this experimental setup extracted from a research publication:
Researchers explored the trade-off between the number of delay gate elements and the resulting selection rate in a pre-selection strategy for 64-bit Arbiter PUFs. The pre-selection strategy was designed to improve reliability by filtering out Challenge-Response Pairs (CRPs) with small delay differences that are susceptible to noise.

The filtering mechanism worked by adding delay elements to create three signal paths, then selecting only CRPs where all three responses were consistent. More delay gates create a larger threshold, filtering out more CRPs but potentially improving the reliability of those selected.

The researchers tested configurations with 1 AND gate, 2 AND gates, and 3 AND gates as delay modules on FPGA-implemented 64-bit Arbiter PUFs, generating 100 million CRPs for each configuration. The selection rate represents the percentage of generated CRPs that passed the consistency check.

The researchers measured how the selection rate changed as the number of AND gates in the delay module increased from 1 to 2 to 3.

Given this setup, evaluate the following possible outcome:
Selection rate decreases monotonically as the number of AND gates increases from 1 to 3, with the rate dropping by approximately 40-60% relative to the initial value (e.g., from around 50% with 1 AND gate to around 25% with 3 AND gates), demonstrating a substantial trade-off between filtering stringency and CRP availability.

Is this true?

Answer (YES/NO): NO